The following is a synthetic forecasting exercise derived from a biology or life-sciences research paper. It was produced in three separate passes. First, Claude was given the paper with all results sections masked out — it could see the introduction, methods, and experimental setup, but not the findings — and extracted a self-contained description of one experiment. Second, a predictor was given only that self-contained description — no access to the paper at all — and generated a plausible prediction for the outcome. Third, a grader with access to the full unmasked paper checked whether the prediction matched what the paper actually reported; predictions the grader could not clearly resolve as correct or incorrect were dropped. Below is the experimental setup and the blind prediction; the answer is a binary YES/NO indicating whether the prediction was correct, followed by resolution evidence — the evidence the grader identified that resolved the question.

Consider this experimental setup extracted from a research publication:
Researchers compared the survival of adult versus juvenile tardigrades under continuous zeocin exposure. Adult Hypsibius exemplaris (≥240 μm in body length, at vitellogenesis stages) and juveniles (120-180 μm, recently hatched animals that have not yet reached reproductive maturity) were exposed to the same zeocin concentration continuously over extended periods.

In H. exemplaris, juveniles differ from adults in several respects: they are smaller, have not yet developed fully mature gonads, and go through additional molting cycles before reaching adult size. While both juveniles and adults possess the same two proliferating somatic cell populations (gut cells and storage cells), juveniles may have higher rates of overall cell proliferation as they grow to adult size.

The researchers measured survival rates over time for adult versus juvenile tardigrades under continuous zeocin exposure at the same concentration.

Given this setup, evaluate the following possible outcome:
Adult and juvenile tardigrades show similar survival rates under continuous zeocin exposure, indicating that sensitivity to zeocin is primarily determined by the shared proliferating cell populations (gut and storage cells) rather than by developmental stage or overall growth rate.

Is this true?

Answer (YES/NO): YES